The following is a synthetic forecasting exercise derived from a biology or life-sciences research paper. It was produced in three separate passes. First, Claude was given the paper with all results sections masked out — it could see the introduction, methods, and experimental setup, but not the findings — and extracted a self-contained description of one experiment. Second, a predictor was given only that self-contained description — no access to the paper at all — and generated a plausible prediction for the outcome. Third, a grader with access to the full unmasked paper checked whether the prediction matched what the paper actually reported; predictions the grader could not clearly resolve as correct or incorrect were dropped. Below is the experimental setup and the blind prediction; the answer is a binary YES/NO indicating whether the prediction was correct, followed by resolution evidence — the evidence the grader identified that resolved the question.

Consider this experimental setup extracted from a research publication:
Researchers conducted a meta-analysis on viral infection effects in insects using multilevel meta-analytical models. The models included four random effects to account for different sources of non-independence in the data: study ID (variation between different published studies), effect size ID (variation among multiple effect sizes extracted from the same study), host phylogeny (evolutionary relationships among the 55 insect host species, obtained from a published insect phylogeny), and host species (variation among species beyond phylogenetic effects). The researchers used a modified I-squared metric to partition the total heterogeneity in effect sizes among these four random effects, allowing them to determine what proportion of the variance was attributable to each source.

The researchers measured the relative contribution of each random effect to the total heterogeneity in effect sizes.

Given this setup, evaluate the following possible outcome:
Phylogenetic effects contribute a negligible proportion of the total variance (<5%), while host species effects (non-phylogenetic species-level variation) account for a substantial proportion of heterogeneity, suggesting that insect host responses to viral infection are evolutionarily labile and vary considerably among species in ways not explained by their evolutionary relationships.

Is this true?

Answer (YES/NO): NO